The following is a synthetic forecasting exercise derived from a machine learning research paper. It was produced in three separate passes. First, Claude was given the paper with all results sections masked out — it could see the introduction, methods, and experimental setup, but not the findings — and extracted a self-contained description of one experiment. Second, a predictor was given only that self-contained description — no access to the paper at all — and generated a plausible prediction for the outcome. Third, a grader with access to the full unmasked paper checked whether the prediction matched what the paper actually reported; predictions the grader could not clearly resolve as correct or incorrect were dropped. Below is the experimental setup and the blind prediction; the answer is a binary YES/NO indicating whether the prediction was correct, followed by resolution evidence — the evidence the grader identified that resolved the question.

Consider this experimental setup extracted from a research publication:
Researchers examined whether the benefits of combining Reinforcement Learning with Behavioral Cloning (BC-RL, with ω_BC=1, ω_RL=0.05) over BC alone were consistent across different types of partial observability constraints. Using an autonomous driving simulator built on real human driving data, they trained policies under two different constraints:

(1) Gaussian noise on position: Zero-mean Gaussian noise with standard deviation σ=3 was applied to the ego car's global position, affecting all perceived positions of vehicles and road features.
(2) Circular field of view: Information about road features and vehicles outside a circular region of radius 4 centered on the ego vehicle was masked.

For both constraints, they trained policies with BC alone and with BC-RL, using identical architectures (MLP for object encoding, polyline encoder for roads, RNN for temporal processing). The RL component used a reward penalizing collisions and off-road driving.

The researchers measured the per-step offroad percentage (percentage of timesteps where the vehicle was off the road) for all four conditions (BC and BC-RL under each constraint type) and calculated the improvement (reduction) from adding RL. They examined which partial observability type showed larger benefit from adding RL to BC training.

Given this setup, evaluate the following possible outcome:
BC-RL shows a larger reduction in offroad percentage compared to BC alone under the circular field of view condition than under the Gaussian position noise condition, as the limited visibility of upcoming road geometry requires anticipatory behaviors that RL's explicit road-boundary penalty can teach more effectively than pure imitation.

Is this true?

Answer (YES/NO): YES